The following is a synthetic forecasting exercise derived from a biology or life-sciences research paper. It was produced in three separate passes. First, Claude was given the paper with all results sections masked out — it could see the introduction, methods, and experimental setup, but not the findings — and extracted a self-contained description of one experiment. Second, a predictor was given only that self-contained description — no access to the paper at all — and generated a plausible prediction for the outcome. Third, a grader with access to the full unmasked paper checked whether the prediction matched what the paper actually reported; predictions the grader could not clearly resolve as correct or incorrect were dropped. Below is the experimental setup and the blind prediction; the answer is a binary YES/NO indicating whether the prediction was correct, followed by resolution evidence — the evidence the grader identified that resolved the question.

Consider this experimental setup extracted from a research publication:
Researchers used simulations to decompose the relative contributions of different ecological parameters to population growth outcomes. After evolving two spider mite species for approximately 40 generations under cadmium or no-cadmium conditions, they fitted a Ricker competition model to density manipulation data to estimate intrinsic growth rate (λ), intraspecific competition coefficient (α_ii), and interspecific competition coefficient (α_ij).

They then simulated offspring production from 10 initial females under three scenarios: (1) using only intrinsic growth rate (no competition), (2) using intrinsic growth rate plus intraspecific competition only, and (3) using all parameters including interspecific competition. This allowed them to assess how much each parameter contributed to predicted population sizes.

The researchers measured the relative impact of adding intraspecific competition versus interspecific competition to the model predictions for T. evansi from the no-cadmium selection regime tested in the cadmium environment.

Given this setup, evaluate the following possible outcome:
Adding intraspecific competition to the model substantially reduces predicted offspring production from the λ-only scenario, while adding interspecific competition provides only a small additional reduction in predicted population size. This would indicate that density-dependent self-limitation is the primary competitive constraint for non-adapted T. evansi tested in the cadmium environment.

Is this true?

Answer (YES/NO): NO